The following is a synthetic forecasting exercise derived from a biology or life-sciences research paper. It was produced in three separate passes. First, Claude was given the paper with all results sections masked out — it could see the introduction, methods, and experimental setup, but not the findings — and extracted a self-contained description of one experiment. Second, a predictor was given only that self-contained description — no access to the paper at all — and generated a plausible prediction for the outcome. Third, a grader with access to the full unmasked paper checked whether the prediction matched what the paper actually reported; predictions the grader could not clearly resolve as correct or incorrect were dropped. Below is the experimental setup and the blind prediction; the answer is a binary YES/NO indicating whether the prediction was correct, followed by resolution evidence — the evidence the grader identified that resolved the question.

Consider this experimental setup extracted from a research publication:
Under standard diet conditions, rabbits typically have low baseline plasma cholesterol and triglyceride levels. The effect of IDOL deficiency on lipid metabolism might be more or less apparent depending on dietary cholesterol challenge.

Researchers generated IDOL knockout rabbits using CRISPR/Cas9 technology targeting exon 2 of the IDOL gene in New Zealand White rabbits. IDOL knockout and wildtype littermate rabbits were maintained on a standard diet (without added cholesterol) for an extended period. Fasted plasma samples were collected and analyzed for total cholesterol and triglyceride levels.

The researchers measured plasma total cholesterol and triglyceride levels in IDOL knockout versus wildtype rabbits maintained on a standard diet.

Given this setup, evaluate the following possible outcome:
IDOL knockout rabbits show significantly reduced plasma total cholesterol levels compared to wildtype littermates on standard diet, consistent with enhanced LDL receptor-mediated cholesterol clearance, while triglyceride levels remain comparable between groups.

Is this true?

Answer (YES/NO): YES